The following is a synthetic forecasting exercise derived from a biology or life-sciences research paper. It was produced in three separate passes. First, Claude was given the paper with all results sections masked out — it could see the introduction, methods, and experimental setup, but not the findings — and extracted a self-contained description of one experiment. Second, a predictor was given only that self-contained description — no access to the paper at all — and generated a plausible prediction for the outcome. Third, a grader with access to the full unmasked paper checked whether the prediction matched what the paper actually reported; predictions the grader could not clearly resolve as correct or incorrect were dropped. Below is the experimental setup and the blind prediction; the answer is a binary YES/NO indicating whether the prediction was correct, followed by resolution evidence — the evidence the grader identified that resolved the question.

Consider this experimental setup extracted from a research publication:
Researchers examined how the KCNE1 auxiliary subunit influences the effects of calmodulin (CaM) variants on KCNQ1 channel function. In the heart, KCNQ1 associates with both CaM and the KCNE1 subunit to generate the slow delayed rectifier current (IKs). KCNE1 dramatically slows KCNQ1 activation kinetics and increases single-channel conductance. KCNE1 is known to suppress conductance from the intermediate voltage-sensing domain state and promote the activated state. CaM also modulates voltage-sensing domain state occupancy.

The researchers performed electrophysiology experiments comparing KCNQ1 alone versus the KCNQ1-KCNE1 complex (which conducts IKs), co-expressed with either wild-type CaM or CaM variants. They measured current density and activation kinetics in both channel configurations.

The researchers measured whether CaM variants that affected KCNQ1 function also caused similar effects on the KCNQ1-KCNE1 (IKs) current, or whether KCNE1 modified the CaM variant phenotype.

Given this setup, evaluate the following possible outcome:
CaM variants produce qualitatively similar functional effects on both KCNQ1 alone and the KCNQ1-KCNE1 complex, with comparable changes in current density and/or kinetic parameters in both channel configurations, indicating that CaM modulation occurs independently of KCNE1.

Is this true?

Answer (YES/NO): NO